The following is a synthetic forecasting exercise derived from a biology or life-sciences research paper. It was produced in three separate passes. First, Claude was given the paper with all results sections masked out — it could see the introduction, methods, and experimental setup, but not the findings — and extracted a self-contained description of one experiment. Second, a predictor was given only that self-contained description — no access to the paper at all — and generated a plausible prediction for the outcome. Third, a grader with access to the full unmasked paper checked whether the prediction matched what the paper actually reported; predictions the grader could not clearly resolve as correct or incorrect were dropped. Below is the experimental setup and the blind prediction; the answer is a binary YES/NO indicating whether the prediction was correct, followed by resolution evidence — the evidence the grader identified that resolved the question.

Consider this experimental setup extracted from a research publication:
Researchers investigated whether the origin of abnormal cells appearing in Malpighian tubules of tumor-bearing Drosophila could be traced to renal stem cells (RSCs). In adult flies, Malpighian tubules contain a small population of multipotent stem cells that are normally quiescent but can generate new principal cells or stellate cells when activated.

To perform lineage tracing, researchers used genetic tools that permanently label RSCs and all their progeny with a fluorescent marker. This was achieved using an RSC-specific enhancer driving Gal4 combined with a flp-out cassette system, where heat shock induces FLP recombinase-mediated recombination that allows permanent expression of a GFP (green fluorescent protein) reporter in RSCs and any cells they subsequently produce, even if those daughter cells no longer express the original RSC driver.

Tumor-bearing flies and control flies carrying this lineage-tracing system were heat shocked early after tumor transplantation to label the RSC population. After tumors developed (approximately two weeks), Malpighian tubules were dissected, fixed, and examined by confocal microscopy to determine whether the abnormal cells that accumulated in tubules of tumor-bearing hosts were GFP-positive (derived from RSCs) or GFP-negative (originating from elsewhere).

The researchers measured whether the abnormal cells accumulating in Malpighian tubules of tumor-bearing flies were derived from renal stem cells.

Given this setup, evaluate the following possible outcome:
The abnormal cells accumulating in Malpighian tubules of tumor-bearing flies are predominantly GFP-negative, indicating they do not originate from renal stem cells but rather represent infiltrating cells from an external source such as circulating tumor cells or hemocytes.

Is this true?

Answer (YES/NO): NO